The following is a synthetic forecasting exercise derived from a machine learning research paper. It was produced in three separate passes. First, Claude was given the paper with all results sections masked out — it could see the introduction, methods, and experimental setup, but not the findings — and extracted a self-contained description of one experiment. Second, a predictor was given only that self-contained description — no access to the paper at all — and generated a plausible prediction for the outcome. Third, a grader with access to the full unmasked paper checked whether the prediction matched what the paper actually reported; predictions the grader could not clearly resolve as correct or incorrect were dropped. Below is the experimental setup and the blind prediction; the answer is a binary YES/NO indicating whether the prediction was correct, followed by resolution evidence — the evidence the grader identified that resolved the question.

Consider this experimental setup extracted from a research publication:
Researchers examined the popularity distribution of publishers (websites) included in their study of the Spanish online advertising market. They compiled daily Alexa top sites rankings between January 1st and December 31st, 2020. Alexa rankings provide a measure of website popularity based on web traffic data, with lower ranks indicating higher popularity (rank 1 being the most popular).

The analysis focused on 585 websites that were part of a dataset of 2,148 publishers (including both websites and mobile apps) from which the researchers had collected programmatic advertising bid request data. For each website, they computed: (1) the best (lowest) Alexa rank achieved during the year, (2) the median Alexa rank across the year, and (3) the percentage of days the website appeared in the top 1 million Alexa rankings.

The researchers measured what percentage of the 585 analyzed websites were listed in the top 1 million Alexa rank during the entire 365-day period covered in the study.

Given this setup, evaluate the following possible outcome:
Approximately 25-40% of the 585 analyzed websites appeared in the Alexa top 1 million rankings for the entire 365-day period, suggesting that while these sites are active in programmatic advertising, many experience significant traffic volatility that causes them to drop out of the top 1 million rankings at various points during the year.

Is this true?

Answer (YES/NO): YES